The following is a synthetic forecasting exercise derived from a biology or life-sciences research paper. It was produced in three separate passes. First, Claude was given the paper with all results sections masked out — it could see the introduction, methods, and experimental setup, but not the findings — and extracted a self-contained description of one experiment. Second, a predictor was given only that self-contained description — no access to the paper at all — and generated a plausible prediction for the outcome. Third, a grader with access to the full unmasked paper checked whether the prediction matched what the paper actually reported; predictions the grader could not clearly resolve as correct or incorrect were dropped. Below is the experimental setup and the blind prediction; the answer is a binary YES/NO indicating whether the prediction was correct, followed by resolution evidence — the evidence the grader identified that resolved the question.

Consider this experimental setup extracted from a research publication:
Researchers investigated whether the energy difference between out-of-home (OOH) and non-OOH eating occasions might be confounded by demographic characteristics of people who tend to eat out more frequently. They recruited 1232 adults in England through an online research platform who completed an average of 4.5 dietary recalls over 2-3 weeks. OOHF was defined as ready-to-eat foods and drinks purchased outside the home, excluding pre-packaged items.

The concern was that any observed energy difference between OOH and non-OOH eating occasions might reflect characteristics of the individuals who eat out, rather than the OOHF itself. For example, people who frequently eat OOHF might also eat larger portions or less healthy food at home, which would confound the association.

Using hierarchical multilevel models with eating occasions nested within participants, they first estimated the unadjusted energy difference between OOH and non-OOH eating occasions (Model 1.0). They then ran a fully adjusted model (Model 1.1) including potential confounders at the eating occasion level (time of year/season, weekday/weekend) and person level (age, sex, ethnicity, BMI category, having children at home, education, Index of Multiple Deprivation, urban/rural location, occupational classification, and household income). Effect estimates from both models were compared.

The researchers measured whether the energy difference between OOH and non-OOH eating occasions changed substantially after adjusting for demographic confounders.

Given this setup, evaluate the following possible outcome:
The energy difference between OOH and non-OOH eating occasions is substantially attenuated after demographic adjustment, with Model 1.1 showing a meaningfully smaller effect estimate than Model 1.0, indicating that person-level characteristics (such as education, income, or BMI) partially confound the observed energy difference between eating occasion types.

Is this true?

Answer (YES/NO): NO